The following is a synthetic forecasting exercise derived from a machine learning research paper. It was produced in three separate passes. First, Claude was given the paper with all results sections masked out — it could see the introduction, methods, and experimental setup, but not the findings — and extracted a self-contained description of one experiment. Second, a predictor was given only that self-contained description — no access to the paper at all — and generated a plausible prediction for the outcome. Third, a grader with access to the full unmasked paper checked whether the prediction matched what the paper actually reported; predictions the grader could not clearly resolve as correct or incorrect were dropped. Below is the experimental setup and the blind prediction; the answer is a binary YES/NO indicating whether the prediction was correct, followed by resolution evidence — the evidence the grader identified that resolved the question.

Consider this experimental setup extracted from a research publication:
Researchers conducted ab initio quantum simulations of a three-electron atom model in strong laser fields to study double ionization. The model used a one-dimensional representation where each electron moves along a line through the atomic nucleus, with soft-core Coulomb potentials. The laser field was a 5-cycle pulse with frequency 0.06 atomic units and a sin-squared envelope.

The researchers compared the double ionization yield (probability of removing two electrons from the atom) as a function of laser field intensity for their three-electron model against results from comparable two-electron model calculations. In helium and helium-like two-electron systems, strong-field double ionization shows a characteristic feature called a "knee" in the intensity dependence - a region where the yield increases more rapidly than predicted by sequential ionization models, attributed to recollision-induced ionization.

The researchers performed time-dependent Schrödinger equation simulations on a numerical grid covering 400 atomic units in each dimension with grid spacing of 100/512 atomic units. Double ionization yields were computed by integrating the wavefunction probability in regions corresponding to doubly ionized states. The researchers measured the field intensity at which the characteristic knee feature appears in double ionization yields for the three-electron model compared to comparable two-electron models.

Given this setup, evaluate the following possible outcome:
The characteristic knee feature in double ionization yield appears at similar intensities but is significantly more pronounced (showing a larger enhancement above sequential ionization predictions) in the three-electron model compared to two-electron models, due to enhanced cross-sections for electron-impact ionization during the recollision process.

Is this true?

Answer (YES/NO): NO